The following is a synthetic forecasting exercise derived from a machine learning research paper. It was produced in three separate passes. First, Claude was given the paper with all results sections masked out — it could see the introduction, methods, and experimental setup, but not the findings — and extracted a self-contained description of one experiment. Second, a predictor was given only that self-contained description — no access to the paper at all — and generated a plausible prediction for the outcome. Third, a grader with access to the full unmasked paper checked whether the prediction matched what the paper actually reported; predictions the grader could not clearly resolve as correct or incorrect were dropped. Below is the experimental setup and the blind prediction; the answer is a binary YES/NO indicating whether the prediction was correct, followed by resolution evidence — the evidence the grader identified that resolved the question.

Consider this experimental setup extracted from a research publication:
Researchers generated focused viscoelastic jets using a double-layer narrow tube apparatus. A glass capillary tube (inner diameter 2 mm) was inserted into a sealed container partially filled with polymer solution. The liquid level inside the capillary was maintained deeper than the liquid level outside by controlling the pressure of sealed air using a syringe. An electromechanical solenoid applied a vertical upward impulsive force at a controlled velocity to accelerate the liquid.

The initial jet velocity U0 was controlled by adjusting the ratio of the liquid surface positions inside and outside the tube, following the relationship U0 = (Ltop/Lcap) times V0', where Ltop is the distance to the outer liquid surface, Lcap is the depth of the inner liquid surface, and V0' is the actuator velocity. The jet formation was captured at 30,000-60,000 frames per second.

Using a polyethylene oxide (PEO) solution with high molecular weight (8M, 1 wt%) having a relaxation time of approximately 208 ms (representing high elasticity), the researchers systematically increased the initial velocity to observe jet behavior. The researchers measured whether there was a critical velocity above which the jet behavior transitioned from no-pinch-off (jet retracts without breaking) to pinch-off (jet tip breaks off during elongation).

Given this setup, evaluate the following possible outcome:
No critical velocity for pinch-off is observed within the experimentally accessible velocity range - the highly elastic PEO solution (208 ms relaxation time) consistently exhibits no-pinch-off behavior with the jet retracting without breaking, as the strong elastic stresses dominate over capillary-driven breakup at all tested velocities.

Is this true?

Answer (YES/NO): YES